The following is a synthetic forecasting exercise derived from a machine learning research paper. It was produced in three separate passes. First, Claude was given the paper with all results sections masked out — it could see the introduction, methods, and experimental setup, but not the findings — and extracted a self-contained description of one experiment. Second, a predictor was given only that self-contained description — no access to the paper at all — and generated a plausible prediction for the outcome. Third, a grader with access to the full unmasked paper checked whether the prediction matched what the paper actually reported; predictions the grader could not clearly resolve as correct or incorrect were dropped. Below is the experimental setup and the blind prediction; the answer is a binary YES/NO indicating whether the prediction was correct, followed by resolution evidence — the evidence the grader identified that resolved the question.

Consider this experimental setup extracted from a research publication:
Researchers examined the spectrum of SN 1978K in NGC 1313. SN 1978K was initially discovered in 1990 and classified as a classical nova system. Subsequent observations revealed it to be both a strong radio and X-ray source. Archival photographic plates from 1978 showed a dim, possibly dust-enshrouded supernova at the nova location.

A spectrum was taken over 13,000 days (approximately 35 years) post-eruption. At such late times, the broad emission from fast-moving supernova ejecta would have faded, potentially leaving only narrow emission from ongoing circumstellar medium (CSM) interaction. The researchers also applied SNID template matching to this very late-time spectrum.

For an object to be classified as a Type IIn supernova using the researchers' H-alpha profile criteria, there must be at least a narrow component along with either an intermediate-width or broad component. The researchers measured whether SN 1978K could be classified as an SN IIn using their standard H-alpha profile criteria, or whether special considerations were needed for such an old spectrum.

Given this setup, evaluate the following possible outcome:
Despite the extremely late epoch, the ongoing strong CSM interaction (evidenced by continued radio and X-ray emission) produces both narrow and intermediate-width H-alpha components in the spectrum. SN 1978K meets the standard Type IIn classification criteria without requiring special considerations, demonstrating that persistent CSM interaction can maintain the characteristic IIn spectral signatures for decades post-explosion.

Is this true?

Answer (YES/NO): NO